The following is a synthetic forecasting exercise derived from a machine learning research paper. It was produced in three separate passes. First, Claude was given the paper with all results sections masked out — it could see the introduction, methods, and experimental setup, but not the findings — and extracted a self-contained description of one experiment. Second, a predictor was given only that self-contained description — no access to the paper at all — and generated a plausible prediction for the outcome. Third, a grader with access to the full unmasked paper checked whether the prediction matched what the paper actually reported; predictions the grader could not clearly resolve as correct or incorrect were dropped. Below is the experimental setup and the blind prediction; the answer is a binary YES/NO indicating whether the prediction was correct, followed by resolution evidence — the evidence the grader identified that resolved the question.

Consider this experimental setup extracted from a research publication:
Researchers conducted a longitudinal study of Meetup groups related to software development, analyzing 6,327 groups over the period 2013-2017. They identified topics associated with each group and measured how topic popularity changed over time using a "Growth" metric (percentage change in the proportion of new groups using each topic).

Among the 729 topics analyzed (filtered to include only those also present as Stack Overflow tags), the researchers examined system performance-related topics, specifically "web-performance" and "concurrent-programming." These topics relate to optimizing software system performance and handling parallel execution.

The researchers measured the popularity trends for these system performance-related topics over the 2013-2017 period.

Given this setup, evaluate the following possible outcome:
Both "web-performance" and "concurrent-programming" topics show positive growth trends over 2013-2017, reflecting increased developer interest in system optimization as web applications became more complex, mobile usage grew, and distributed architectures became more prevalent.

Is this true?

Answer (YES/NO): NO